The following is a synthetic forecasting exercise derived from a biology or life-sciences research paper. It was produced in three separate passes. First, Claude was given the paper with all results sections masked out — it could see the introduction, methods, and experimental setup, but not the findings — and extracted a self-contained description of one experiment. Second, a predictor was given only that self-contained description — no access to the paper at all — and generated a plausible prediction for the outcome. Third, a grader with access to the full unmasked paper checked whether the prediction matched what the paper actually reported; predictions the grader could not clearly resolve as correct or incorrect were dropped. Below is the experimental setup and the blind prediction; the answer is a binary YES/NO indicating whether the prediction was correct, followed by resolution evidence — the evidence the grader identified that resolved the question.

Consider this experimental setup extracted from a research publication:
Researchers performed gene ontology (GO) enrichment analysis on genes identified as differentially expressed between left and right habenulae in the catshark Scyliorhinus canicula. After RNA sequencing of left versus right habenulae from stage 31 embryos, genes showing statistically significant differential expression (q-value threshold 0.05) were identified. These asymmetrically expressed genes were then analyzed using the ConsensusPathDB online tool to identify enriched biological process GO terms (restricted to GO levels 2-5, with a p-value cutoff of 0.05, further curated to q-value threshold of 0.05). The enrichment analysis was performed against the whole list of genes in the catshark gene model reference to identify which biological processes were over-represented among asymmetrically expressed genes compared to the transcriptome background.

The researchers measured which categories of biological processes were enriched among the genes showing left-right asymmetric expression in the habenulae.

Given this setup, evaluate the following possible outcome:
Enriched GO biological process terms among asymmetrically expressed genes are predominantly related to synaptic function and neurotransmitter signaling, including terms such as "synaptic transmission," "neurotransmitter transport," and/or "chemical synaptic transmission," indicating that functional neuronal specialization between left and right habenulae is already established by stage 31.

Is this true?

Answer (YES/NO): NO